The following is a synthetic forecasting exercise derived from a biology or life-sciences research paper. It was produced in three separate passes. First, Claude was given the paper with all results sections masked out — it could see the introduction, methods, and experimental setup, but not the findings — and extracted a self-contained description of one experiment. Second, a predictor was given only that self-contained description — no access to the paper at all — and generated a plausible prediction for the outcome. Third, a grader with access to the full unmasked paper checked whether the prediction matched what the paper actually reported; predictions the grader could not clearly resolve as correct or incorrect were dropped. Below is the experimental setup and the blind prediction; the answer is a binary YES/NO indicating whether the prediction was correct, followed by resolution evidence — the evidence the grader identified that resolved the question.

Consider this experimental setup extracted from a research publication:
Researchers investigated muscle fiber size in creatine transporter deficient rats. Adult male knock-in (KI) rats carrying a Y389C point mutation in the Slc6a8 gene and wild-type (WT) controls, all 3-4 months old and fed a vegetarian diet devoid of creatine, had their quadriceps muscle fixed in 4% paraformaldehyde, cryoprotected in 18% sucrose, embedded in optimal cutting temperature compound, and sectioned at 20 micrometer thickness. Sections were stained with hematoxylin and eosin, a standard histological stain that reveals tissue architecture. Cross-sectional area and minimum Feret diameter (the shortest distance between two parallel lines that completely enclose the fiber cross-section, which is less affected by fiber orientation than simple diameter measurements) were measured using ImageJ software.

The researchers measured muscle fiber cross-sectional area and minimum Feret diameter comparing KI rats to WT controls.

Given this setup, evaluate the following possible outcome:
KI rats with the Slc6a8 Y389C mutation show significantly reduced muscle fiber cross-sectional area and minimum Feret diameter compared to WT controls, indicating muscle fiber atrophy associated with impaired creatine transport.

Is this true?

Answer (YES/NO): NO